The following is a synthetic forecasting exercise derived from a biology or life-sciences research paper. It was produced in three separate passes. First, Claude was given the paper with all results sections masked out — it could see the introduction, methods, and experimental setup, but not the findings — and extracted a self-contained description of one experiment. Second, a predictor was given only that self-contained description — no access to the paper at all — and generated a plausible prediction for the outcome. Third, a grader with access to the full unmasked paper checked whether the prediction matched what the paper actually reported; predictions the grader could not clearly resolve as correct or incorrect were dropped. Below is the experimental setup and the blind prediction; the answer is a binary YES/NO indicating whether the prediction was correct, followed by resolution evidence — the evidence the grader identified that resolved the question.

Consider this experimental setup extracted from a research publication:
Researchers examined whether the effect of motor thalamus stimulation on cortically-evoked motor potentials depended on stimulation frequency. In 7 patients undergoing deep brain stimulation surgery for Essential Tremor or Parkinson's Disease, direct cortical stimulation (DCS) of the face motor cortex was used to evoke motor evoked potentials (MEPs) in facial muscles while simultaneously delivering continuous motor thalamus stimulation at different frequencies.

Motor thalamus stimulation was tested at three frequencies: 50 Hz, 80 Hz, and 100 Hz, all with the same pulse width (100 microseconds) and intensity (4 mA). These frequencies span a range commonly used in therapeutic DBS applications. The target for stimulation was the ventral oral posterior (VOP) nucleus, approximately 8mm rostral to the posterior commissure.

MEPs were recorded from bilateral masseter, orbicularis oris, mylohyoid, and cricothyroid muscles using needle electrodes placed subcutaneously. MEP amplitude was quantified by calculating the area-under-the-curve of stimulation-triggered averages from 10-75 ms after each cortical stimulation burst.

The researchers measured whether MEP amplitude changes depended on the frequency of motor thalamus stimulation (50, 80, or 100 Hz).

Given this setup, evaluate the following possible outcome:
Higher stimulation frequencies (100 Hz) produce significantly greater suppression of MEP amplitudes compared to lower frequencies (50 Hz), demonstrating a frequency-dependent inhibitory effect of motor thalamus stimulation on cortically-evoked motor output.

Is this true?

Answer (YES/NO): NO